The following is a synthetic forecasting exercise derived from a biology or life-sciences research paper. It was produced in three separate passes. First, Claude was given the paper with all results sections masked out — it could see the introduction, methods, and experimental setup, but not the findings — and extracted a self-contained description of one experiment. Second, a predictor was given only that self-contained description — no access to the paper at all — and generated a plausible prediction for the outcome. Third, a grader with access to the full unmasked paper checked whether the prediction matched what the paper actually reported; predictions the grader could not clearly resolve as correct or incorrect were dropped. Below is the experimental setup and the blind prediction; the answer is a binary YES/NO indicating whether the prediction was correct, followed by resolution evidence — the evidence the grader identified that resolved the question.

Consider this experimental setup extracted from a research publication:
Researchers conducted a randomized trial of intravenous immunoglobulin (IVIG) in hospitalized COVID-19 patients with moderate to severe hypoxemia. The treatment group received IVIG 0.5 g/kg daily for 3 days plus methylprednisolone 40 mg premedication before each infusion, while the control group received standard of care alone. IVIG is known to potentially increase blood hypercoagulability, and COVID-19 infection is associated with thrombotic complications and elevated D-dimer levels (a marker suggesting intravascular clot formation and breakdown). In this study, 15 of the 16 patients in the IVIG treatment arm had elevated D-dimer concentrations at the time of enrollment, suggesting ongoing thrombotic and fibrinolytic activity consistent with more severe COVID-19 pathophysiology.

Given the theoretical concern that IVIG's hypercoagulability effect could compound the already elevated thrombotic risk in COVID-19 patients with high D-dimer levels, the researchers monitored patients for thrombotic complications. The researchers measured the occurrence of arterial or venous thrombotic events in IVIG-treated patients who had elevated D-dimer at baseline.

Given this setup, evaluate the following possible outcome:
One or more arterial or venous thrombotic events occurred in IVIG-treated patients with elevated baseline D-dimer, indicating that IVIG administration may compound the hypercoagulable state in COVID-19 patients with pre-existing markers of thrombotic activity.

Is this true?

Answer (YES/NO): NO